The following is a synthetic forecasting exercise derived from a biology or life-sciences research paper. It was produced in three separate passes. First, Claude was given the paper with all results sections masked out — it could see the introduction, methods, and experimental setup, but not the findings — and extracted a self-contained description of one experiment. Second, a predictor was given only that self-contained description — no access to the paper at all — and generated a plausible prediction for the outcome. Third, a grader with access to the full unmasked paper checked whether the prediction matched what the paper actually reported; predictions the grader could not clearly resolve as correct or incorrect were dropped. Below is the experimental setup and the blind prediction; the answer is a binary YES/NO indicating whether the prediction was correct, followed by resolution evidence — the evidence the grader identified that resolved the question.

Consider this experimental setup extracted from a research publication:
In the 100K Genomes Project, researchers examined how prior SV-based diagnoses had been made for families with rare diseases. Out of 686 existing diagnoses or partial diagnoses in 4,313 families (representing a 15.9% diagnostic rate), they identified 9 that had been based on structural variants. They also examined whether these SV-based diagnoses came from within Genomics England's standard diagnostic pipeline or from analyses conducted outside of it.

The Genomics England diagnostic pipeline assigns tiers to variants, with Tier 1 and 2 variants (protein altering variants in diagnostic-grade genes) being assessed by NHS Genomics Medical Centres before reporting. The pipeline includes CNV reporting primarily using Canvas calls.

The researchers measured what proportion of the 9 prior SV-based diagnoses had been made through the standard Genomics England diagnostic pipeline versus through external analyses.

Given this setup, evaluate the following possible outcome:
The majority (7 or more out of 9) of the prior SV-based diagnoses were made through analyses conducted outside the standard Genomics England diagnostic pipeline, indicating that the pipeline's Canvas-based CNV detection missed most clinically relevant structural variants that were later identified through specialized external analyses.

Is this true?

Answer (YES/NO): NO